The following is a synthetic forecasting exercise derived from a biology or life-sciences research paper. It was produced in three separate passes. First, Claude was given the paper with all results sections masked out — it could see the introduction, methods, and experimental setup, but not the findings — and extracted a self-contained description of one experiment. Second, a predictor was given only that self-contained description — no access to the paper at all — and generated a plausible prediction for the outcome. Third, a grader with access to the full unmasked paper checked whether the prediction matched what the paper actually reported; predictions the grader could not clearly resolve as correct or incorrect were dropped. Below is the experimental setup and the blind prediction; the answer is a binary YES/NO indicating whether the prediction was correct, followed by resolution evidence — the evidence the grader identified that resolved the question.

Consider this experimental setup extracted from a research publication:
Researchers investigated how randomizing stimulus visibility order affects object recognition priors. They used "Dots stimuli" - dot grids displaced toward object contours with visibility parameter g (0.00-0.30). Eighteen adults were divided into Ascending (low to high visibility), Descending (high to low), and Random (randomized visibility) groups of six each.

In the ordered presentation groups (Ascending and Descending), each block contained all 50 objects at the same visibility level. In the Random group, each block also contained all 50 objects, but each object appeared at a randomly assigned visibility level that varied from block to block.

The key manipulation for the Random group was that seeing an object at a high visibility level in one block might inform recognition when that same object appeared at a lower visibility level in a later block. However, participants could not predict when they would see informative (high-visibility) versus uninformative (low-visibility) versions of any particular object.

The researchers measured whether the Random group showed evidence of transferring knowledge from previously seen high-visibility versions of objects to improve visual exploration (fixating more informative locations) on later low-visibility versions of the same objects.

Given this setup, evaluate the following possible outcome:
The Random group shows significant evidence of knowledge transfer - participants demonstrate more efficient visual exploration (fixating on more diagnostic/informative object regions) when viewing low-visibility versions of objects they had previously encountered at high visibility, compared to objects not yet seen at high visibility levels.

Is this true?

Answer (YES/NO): NO